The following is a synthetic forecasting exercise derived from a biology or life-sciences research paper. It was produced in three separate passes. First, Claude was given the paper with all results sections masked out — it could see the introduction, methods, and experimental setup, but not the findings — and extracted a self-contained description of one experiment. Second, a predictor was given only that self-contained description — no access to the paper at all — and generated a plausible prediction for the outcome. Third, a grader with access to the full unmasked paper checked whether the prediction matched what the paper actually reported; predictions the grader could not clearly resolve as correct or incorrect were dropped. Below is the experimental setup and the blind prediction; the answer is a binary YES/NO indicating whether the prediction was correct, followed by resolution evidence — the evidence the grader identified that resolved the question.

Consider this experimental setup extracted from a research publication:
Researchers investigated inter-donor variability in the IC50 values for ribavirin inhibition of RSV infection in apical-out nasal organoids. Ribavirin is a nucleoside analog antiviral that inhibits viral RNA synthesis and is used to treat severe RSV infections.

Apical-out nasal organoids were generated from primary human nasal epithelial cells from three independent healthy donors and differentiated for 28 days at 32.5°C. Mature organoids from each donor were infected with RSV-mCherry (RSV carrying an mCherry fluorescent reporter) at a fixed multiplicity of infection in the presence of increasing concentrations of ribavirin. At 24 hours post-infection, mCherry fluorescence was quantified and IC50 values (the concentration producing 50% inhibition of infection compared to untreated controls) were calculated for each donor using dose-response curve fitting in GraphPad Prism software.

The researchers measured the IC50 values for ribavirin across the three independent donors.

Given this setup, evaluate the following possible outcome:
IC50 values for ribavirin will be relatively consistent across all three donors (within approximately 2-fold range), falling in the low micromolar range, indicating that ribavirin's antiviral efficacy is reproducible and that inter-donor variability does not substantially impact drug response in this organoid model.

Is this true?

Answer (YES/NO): NO